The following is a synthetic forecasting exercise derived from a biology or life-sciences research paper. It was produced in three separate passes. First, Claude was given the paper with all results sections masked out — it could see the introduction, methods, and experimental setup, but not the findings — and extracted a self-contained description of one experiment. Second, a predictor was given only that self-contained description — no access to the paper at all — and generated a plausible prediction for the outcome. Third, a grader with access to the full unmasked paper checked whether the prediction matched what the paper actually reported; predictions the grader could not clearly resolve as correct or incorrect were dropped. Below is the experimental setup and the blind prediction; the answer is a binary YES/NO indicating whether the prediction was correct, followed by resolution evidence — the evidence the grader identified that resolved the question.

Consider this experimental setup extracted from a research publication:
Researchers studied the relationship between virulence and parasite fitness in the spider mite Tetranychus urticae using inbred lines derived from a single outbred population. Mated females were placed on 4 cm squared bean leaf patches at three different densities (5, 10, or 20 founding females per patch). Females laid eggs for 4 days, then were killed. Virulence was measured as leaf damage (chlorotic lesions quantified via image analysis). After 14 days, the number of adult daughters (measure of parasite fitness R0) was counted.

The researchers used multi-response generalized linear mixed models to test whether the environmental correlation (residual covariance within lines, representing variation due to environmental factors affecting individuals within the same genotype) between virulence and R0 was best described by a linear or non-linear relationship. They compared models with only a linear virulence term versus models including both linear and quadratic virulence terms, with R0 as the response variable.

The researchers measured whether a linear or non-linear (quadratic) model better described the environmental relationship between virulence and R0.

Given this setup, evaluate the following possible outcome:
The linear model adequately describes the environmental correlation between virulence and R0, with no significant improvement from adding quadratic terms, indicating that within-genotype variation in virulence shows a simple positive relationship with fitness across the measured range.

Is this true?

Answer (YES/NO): NO